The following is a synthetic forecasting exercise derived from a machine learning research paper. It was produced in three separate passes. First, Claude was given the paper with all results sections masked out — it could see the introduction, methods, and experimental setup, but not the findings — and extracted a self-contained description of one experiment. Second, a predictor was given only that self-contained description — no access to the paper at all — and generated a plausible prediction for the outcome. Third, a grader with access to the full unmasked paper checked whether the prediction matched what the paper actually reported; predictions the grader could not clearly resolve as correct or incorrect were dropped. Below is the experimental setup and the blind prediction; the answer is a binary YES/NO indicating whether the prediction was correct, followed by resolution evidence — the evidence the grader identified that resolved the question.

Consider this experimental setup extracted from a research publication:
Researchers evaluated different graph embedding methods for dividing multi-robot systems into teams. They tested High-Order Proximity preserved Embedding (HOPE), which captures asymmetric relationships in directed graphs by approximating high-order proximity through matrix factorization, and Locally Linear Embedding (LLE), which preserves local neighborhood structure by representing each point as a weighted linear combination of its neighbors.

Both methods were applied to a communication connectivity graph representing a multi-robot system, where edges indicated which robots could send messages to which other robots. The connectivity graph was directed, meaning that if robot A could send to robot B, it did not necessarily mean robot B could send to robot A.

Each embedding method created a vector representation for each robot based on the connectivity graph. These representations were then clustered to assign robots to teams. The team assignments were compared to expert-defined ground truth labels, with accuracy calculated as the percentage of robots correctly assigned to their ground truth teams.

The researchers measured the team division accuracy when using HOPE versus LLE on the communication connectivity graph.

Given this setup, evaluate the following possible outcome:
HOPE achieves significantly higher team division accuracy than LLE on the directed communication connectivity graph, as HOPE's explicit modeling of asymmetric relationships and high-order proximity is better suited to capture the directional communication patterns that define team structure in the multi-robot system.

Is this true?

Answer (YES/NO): NO